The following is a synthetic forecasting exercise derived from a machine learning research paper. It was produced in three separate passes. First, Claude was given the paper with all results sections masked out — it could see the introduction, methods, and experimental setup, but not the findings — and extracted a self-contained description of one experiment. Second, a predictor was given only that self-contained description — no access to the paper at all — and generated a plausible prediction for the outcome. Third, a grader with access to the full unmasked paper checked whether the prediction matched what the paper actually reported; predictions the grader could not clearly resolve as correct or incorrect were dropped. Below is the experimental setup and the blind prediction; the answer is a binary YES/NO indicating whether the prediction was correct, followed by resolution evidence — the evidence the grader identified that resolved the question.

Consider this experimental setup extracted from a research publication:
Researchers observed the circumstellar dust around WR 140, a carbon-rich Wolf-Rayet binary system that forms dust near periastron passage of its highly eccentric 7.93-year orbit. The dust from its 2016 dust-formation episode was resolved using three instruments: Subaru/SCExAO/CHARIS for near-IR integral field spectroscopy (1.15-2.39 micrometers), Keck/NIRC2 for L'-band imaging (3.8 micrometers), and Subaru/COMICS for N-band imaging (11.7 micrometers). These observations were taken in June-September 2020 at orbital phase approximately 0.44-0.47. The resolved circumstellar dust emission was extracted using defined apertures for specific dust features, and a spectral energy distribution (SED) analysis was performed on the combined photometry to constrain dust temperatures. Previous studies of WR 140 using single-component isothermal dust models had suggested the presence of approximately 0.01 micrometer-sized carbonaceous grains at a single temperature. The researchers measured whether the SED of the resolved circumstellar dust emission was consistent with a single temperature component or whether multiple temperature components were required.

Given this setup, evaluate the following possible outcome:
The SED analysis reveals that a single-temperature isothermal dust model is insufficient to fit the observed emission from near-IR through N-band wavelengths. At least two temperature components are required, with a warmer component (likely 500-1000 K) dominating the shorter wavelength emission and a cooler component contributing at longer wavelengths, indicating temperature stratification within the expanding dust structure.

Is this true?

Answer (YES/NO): YES